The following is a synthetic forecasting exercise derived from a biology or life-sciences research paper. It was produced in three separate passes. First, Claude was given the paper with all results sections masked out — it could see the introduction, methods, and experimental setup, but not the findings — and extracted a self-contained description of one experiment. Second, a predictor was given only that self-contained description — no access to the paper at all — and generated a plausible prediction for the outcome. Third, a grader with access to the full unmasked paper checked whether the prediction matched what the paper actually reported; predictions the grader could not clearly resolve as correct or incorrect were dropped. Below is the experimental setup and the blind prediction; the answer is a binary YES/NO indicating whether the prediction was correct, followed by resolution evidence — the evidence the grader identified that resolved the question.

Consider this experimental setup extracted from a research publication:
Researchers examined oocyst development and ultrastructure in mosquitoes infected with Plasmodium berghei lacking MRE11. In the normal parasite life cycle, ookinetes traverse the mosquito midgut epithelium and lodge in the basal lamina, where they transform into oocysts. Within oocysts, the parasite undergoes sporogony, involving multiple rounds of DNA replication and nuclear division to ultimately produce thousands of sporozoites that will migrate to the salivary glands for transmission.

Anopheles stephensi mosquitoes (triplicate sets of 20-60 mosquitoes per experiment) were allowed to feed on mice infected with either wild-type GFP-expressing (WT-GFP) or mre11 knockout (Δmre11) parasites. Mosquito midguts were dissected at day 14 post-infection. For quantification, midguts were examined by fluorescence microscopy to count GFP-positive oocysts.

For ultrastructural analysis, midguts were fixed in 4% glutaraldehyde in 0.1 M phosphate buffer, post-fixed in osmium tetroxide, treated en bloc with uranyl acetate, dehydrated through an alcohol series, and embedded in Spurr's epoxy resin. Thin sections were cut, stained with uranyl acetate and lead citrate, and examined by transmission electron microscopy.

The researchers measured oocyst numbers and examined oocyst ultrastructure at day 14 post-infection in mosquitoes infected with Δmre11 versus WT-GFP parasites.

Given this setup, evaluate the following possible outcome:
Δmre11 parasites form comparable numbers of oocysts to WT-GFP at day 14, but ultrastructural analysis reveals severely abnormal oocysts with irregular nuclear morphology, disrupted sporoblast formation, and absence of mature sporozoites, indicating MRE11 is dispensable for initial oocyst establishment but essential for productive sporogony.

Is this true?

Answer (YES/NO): NO